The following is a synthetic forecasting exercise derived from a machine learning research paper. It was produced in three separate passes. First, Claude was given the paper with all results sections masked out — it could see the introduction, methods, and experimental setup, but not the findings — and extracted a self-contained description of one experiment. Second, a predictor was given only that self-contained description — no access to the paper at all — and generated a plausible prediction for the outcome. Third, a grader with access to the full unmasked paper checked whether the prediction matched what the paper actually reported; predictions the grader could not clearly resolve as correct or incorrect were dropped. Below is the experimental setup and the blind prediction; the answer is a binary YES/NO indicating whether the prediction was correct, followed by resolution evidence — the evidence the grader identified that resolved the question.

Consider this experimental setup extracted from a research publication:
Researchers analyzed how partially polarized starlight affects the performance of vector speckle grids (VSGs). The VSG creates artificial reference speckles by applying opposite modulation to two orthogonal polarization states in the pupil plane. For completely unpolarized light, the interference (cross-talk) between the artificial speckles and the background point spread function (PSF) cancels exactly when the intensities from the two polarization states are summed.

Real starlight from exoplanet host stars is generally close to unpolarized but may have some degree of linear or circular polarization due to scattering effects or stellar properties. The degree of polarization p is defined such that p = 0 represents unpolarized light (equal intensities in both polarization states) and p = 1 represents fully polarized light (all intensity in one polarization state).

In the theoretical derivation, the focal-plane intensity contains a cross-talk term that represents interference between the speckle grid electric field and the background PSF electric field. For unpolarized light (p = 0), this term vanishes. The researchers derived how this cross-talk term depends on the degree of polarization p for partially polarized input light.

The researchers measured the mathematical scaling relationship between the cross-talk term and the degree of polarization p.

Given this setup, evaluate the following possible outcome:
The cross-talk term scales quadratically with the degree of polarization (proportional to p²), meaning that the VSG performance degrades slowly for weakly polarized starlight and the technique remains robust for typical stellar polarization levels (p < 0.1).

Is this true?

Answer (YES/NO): NO